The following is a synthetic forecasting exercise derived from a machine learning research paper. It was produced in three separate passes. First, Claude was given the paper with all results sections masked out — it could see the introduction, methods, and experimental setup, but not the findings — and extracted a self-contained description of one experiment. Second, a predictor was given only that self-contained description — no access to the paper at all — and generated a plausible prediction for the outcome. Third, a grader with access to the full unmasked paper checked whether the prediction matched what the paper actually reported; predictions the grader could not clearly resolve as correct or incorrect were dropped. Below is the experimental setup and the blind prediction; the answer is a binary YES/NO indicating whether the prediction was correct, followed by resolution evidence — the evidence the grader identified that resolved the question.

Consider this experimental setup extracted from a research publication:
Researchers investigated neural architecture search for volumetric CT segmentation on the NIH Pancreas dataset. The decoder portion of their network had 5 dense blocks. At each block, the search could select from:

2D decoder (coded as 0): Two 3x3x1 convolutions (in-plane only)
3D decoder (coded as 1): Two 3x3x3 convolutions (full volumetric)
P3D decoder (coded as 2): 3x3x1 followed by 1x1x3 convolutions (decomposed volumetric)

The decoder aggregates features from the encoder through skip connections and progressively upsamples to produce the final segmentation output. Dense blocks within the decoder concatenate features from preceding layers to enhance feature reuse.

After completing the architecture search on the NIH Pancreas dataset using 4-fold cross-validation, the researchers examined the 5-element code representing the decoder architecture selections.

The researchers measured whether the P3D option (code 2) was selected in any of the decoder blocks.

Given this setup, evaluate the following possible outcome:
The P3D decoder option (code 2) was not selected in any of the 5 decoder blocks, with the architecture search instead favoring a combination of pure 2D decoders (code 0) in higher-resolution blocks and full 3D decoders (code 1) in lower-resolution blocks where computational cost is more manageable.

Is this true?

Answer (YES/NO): NO